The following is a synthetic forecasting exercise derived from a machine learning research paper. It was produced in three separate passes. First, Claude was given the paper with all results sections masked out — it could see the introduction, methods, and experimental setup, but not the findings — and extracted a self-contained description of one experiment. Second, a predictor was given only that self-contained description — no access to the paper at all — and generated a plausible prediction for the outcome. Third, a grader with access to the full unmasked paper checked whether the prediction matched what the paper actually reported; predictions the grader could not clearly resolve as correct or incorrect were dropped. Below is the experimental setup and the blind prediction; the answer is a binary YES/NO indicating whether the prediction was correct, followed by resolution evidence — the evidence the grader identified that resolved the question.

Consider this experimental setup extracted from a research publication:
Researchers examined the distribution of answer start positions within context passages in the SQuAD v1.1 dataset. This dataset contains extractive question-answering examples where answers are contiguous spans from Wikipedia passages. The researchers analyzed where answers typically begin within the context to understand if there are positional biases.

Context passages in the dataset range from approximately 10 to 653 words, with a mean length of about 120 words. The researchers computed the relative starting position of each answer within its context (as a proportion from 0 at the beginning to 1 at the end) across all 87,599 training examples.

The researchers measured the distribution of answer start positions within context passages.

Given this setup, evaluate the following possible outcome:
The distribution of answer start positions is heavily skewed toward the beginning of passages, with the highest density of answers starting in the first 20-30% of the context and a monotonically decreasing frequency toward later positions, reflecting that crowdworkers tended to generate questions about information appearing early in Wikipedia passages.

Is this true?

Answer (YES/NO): NO